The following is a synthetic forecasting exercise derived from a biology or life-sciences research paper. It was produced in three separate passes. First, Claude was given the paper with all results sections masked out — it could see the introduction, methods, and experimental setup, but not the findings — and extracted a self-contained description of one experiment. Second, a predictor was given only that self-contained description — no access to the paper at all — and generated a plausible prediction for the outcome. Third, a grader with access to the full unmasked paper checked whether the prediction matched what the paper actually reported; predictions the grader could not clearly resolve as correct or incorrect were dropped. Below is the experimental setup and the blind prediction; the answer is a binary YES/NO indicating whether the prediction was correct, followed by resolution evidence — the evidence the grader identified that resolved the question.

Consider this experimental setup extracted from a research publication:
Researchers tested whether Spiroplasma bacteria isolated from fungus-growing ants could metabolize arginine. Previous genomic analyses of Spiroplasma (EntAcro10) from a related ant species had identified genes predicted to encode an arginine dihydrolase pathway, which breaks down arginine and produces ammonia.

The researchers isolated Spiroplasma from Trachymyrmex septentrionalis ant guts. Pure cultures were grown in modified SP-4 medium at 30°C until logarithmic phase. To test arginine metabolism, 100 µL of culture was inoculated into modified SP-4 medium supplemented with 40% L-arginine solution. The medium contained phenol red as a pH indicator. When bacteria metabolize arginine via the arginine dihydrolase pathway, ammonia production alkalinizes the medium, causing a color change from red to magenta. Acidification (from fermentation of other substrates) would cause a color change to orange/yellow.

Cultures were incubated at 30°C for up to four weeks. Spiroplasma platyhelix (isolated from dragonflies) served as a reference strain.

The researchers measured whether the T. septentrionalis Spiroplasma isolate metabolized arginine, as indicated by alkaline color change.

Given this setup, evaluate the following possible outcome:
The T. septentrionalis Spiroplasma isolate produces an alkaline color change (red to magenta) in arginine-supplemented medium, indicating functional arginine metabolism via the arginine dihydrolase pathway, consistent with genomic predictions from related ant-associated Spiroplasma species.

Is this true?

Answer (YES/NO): YES